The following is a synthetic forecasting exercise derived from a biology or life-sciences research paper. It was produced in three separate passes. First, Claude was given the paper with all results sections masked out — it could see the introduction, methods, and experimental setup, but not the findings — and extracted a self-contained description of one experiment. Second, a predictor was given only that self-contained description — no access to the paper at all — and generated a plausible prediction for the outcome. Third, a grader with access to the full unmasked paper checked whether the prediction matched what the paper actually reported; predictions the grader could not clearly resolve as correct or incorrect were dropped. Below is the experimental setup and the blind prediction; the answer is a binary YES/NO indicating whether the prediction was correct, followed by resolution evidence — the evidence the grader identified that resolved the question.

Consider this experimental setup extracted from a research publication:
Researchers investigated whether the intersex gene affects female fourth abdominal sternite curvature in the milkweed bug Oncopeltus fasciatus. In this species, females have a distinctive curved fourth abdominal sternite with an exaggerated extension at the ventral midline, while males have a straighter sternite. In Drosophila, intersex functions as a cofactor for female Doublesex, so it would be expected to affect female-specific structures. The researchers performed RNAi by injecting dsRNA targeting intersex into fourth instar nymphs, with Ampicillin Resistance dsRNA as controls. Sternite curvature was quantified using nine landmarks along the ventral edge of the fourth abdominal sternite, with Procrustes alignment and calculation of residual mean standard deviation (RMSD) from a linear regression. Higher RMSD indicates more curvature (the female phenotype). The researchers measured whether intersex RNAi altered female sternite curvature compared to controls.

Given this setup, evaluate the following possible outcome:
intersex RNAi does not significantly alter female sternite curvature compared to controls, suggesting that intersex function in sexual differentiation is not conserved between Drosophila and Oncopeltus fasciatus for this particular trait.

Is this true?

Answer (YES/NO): YES